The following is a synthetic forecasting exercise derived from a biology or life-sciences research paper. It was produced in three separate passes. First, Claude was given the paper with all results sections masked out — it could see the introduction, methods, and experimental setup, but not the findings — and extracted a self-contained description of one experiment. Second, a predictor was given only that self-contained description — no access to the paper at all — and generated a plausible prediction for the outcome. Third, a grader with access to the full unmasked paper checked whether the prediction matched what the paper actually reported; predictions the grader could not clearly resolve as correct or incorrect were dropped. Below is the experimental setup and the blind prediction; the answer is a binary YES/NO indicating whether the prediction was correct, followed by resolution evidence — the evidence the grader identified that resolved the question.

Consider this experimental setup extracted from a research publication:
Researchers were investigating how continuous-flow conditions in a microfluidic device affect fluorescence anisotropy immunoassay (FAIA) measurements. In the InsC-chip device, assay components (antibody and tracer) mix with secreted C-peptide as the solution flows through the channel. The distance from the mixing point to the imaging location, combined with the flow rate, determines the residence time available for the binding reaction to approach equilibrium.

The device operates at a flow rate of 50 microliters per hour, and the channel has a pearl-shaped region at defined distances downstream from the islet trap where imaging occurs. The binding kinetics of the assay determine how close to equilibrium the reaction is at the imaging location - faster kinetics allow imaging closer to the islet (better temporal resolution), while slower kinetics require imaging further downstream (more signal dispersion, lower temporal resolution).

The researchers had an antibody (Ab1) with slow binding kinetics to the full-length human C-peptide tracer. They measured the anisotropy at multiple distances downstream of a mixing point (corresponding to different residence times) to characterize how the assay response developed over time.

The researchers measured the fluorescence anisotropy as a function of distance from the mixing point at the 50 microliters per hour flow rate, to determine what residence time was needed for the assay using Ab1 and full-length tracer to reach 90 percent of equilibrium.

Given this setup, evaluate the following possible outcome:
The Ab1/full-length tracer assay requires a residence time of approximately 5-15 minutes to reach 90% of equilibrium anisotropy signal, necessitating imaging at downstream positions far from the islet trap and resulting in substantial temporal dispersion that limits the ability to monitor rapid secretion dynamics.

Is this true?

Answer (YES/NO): NO